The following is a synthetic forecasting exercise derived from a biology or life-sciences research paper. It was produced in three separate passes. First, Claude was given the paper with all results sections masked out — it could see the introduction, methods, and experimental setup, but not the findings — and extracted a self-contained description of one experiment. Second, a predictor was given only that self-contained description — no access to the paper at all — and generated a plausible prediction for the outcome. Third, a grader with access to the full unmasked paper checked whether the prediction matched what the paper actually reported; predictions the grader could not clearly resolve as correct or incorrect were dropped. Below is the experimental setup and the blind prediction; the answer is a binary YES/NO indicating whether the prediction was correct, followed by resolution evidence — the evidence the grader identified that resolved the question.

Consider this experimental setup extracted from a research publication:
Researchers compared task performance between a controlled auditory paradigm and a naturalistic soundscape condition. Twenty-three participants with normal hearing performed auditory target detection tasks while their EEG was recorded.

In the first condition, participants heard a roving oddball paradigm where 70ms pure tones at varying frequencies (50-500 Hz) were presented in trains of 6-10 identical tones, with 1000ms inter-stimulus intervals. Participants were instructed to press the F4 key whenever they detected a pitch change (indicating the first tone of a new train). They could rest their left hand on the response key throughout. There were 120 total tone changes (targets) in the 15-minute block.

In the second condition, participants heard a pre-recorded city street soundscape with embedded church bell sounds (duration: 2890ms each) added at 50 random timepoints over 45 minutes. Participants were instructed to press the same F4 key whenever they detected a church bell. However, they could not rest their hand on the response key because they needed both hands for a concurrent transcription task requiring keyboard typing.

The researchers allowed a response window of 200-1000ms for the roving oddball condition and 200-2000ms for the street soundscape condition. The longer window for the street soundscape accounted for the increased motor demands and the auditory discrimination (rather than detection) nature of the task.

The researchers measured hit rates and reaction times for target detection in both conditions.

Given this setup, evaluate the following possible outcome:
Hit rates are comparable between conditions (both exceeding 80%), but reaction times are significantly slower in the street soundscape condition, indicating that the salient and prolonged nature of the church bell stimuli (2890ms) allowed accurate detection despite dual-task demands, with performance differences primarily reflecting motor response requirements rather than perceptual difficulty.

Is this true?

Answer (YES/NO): YES